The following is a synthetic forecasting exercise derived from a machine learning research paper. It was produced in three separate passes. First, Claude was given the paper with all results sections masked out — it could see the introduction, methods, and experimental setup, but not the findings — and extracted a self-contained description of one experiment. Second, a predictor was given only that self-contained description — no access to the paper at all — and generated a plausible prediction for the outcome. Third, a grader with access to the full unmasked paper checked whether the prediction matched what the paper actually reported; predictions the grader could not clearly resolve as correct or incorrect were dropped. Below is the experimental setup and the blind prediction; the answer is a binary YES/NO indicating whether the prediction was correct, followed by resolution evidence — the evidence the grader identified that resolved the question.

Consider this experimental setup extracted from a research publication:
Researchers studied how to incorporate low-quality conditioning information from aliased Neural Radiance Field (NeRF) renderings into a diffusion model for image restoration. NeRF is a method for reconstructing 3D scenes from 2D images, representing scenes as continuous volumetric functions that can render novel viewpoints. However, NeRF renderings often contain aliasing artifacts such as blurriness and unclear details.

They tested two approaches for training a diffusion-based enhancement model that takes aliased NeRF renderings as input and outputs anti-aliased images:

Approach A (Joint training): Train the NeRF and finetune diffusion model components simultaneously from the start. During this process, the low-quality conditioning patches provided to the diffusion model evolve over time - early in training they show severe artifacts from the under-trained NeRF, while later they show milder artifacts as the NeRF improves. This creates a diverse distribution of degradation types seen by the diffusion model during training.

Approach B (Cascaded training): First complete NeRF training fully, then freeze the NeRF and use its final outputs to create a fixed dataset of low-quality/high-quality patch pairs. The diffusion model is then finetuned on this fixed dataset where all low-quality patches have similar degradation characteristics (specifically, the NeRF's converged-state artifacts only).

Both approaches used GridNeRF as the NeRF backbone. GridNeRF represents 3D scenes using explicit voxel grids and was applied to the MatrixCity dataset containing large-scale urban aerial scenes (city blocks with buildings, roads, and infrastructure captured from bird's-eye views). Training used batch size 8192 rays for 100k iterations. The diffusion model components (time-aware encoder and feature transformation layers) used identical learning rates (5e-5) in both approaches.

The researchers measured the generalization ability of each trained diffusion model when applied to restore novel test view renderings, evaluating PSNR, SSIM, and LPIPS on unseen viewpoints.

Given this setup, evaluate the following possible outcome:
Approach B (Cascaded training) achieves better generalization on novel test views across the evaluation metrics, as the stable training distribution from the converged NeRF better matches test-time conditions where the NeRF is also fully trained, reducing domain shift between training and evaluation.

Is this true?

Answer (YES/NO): NO